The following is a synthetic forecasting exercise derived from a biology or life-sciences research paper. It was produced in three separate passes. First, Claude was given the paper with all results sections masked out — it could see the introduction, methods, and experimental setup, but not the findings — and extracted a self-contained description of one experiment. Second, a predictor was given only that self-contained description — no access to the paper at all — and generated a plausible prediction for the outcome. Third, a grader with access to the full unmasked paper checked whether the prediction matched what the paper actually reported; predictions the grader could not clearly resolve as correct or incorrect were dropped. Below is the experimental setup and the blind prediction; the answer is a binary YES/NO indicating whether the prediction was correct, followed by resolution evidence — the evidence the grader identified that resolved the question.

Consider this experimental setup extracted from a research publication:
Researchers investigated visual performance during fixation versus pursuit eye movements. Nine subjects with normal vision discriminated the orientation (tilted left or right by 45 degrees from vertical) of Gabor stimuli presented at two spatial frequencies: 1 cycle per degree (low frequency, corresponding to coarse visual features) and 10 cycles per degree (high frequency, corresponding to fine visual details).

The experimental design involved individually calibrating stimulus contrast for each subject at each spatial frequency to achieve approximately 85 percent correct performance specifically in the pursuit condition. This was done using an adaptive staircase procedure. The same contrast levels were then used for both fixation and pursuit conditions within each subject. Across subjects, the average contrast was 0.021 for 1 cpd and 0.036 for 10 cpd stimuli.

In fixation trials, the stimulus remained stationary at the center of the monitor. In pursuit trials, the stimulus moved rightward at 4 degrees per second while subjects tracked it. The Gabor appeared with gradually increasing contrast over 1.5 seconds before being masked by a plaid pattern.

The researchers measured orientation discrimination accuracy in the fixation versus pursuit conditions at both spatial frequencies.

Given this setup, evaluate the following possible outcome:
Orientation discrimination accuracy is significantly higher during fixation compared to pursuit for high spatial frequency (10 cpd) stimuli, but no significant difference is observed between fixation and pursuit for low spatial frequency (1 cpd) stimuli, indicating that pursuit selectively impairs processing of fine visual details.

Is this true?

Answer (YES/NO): NO